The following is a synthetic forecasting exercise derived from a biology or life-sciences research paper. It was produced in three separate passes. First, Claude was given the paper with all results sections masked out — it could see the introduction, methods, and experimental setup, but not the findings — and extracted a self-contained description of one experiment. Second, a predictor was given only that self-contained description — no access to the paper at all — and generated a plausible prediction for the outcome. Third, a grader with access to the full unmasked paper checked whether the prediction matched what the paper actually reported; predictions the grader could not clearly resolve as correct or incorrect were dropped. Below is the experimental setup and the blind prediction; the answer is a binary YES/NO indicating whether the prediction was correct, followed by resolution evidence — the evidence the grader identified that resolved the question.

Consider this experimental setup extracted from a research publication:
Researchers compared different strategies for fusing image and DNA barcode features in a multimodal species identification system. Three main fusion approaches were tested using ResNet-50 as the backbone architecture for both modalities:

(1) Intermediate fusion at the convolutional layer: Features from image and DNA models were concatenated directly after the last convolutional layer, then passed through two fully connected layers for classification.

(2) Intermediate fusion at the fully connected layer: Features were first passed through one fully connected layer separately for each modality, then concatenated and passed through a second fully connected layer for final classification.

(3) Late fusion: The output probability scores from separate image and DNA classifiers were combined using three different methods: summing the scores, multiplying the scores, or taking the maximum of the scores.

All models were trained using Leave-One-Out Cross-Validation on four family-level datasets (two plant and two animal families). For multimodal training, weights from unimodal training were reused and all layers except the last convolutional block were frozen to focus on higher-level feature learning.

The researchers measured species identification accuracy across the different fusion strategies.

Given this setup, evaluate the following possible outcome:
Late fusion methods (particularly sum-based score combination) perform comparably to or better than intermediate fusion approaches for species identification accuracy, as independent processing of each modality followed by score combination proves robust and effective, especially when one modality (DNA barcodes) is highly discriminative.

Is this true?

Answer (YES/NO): NO